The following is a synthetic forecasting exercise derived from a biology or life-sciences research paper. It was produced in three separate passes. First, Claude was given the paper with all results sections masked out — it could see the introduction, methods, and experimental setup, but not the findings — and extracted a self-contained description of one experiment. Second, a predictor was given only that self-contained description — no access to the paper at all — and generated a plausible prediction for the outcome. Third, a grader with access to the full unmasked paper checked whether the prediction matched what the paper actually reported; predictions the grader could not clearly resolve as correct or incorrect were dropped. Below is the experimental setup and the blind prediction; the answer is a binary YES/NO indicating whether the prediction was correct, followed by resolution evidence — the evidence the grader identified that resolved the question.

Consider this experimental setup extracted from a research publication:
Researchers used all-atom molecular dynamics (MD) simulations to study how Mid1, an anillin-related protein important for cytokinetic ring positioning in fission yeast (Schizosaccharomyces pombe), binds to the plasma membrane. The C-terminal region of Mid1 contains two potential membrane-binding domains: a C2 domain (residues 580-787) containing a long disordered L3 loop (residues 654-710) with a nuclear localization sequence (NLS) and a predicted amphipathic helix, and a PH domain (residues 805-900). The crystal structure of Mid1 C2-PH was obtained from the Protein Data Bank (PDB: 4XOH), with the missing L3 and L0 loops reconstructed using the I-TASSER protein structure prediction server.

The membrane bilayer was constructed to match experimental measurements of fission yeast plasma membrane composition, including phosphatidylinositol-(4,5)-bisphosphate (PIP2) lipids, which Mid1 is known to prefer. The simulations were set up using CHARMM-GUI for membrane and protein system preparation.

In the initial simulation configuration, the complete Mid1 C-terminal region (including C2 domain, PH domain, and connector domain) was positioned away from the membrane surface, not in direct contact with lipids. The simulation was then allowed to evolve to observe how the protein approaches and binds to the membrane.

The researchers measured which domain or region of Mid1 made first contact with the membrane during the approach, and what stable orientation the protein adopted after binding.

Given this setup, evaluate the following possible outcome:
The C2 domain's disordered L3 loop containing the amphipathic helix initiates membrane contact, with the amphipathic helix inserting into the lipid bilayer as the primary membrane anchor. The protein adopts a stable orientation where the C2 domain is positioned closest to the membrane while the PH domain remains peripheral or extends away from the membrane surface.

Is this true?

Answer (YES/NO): NO